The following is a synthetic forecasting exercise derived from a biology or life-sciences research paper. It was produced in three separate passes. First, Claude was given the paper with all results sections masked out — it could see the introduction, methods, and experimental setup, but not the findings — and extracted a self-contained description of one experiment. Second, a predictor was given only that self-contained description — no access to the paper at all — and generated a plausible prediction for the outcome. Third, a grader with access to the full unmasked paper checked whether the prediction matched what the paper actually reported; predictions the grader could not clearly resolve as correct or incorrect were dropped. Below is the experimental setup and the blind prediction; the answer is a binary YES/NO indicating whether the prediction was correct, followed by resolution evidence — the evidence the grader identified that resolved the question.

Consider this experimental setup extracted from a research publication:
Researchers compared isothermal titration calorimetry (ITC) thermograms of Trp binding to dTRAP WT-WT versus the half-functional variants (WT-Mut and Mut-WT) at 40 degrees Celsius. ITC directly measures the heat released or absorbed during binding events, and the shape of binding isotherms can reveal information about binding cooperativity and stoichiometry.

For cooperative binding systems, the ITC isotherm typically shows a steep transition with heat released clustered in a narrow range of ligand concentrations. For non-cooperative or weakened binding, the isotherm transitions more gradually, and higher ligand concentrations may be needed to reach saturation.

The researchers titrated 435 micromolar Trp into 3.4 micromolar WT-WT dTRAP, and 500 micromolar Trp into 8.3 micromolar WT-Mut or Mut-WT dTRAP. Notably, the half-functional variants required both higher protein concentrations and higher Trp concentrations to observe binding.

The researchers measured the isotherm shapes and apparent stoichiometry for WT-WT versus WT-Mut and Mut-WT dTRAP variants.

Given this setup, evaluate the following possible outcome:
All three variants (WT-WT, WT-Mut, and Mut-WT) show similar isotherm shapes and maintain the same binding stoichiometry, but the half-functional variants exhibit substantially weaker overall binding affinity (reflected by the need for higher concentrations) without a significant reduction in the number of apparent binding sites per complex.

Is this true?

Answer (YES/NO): NO